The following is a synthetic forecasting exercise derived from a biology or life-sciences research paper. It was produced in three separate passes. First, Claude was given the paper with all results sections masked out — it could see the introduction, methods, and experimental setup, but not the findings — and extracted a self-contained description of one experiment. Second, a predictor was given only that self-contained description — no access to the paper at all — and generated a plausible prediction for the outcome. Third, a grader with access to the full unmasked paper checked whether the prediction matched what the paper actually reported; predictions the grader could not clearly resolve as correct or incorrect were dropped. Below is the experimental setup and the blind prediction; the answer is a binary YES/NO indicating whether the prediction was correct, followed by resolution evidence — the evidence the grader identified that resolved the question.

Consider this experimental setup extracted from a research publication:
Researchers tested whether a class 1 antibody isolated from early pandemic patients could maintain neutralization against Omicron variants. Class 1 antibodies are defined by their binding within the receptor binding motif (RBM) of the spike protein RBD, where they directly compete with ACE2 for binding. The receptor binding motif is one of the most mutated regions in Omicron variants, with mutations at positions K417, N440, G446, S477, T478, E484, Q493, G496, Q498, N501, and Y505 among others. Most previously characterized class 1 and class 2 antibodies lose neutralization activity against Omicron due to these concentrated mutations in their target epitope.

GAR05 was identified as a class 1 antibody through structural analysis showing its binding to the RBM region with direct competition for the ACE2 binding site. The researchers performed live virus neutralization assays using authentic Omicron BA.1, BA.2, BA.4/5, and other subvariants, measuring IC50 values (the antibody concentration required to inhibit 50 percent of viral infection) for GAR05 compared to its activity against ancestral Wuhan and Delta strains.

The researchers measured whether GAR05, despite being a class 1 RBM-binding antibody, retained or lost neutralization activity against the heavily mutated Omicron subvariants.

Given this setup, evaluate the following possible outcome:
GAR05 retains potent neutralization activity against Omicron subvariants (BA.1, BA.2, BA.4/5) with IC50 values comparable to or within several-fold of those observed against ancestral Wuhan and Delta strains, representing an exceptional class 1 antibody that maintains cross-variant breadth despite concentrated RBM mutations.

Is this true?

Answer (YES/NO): YES